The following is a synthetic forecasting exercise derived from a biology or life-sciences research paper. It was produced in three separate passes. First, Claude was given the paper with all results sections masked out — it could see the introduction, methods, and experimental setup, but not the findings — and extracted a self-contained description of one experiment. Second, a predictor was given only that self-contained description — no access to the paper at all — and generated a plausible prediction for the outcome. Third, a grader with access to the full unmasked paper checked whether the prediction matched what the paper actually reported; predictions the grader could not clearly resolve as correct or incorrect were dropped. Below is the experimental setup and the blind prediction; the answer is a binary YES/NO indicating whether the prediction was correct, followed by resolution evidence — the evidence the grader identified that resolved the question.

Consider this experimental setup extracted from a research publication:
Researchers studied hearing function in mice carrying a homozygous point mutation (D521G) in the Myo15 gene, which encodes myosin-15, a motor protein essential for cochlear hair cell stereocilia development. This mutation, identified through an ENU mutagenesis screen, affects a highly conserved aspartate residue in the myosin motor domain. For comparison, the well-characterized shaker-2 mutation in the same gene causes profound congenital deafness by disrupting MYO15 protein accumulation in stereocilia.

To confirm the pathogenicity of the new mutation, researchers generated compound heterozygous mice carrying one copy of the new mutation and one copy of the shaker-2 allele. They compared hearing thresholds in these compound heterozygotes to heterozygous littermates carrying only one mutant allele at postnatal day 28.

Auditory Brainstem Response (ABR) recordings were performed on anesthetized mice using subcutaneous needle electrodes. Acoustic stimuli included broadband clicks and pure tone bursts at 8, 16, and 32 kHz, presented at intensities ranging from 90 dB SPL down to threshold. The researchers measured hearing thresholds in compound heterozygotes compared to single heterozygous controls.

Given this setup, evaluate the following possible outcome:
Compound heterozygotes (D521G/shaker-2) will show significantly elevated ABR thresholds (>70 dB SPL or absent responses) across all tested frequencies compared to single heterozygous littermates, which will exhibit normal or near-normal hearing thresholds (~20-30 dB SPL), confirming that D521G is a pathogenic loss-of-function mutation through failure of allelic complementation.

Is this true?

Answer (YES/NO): YES